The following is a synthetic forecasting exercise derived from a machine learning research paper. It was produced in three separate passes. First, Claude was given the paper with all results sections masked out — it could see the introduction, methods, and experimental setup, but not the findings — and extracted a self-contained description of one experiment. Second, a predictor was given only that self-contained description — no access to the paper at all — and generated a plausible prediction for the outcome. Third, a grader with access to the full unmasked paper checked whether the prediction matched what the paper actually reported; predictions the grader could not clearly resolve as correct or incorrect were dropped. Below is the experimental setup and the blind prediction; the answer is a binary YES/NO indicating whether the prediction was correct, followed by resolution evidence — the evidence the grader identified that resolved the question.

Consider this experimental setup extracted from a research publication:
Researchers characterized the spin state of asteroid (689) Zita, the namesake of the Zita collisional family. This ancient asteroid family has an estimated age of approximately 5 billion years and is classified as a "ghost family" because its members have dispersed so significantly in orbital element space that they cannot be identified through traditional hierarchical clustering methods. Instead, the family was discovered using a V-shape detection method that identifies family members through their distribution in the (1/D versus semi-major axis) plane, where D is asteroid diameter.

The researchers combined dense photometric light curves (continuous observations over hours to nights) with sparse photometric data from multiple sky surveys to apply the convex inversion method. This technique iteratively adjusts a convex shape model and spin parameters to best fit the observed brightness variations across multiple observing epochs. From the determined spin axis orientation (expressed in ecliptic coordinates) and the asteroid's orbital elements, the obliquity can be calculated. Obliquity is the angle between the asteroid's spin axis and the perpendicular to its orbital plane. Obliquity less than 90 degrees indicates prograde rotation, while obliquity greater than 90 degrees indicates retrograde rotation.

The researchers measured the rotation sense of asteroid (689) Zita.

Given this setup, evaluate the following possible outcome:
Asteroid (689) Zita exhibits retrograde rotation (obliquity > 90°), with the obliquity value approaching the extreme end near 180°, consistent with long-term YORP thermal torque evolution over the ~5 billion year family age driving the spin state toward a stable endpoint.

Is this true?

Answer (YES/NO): YES